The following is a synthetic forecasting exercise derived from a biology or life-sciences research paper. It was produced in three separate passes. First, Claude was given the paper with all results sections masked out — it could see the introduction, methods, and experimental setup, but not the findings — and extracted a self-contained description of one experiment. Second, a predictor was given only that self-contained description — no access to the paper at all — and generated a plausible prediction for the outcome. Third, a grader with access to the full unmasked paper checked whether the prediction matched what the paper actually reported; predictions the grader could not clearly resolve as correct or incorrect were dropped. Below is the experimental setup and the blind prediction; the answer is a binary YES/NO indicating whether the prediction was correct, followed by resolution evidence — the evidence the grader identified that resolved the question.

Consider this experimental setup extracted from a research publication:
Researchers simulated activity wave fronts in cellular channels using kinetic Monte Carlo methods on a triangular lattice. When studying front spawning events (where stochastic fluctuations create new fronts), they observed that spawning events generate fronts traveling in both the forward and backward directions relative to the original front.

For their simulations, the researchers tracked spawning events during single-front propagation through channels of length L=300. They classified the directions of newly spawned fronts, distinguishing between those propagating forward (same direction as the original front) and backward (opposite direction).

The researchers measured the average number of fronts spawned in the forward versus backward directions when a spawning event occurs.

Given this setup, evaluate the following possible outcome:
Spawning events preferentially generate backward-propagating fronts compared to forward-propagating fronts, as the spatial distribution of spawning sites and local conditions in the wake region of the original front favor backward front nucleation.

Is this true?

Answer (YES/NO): YES